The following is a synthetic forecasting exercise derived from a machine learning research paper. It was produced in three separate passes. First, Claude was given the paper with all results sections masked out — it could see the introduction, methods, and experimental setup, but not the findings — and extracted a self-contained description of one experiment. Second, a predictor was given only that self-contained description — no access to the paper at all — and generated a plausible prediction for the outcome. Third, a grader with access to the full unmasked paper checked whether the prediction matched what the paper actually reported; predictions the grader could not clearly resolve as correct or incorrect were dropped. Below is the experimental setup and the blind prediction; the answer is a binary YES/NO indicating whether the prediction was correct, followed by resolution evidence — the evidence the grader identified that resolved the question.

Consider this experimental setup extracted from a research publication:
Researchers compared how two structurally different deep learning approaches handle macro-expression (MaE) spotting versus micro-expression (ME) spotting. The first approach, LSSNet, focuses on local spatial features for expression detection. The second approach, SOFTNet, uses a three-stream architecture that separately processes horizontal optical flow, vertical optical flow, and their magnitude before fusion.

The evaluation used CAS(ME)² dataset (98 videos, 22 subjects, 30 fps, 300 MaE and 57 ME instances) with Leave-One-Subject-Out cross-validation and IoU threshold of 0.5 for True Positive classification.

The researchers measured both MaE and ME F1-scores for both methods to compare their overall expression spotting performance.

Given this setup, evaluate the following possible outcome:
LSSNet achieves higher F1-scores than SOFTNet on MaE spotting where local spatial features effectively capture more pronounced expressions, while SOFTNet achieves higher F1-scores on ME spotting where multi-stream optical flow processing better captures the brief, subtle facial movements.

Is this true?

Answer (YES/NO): YES